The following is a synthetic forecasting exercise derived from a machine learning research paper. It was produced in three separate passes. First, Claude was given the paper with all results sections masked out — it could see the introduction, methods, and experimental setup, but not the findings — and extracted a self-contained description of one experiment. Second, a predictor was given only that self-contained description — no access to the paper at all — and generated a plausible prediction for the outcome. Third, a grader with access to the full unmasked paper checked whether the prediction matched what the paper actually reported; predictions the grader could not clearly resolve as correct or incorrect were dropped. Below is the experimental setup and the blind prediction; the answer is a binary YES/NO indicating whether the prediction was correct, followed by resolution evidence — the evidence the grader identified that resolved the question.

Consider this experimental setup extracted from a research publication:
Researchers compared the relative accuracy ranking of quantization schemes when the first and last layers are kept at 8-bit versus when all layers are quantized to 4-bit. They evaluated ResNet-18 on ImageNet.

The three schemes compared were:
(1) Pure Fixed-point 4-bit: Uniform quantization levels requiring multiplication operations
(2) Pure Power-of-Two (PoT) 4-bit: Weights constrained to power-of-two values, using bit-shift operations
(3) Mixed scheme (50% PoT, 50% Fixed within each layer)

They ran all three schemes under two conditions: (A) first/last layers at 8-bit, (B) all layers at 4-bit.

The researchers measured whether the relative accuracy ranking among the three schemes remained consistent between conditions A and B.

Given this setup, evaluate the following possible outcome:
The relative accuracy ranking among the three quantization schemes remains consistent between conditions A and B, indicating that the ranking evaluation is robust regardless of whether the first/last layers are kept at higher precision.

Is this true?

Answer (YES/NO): YES